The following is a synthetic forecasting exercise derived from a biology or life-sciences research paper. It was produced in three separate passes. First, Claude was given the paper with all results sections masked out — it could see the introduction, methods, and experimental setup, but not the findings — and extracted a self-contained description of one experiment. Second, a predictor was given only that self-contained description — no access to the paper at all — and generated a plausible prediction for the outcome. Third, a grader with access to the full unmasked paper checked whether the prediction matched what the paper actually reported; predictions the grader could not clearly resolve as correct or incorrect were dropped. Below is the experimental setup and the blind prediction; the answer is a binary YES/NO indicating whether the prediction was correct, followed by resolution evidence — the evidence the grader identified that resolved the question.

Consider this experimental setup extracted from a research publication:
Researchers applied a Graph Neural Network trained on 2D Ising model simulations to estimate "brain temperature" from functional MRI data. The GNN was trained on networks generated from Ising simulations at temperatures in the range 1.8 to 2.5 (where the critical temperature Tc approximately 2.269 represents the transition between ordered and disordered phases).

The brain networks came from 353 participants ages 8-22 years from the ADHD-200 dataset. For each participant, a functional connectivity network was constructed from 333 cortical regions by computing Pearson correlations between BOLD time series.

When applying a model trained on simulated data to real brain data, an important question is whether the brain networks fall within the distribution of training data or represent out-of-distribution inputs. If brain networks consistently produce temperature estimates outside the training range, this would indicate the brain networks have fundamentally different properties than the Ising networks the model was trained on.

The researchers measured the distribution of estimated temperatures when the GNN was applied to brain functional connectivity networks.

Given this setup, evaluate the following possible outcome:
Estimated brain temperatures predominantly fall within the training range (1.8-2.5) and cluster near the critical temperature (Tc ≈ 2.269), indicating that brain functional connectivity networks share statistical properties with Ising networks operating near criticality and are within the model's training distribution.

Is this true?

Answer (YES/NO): YES